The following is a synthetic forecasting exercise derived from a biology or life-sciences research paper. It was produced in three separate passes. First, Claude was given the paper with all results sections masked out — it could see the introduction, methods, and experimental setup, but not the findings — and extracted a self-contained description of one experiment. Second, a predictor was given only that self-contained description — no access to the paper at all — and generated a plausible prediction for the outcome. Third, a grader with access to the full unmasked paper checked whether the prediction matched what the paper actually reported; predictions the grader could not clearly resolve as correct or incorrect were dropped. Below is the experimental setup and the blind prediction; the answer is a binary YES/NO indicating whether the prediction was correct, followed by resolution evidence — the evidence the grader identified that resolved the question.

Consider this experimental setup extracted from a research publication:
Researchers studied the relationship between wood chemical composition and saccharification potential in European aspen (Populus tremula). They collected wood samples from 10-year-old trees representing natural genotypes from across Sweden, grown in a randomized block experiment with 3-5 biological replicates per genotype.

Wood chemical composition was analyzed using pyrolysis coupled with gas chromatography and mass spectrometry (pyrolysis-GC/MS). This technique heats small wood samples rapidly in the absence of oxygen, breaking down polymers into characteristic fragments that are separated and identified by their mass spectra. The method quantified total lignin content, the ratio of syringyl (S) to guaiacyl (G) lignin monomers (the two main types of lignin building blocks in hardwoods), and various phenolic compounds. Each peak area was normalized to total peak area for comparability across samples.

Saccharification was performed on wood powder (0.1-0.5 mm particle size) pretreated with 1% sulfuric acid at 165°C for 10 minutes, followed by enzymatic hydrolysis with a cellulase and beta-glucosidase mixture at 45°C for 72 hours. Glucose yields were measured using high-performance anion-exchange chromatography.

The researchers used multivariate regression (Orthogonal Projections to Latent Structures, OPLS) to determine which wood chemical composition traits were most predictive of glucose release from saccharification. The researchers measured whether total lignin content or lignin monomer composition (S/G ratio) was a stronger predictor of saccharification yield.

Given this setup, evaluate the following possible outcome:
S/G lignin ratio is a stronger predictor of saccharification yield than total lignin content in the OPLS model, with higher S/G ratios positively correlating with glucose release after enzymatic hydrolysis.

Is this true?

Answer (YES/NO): NO